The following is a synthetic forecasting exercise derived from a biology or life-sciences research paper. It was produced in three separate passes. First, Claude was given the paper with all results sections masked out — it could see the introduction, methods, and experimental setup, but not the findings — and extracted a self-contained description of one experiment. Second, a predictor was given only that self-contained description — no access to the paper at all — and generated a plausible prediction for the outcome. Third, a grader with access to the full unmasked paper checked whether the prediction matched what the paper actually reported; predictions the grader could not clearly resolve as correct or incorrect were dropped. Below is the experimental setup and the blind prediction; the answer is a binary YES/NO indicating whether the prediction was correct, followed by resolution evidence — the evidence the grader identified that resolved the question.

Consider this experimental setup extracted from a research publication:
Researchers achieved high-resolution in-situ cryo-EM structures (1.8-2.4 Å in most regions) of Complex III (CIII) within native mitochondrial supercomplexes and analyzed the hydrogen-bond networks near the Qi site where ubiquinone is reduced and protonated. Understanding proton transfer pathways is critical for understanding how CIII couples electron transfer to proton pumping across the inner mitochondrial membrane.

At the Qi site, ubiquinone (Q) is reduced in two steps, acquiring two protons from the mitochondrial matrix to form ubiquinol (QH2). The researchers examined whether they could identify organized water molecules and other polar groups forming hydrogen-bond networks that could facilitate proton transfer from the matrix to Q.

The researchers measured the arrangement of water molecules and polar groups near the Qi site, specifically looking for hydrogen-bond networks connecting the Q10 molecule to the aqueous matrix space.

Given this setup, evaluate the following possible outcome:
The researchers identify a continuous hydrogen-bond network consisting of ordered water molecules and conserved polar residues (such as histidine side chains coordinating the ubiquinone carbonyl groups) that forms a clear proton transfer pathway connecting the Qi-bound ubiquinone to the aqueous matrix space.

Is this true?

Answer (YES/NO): YES